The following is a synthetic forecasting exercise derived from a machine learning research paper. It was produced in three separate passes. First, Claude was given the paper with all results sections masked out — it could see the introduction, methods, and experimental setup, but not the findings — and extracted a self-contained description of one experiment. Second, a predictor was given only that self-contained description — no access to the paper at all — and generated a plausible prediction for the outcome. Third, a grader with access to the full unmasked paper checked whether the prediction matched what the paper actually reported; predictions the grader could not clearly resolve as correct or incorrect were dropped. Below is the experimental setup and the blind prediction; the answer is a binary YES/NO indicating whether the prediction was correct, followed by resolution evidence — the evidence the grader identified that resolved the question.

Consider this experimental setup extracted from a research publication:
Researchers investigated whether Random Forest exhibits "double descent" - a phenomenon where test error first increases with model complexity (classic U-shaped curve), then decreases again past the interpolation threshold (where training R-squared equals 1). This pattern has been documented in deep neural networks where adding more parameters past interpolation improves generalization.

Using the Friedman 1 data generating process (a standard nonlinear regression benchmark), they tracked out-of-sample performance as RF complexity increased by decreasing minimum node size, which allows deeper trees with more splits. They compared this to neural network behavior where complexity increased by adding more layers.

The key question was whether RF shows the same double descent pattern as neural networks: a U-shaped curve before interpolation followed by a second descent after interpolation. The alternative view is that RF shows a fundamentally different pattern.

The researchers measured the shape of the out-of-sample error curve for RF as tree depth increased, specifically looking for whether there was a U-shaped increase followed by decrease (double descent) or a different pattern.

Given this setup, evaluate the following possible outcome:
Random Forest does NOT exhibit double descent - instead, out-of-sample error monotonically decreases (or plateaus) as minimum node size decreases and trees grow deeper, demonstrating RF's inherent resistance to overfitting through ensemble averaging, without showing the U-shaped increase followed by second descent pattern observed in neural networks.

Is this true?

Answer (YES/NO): YES